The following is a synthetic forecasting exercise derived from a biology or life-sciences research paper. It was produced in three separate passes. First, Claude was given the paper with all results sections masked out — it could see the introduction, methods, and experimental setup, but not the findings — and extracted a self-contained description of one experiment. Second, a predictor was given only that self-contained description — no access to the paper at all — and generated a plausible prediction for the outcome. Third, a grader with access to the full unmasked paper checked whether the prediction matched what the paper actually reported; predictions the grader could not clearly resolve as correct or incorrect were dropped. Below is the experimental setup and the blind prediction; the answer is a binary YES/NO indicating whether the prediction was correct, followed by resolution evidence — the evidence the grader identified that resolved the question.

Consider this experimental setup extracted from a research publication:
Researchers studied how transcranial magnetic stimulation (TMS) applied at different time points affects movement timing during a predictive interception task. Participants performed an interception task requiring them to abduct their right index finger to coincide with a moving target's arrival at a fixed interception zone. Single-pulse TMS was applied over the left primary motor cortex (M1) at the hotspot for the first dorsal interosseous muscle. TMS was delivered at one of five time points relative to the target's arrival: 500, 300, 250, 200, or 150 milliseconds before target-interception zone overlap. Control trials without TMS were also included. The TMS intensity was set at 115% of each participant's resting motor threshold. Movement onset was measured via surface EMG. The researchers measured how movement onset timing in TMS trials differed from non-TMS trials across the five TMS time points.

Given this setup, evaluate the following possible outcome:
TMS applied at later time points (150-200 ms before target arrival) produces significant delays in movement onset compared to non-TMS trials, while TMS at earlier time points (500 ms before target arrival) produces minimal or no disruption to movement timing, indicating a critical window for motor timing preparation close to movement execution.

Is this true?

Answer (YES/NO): NO